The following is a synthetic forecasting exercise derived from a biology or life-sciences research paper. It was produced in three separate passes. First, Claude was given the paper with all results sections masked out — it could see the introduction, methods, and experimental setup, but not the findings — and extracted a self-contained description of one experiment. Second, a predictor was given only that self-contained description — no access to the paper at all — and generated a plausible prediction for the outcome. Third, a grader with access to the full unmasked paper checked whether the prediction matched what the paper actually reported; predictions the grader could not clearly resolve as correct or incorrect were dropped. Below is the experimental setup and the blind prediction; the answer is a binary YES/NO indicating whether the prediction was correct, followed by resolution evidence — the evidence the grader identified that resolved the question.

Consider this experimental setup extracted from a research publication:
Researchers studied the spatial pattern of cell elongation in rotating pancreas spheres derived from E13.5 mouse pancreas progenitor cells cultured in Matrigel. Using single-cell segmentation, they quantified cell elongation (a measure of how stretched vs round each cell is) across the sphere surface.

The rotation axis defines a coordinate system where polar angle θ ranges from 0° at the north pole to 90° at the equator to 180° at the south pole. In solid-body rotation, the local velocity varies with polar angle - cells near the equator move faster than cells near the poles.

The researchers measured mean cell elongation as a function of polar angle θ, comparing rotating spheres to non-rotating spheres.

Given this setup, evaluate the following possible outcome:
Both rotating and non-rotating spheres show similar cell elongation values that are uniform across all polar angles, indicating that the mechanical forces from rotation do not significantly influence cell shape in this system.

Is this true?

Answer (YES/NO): NO